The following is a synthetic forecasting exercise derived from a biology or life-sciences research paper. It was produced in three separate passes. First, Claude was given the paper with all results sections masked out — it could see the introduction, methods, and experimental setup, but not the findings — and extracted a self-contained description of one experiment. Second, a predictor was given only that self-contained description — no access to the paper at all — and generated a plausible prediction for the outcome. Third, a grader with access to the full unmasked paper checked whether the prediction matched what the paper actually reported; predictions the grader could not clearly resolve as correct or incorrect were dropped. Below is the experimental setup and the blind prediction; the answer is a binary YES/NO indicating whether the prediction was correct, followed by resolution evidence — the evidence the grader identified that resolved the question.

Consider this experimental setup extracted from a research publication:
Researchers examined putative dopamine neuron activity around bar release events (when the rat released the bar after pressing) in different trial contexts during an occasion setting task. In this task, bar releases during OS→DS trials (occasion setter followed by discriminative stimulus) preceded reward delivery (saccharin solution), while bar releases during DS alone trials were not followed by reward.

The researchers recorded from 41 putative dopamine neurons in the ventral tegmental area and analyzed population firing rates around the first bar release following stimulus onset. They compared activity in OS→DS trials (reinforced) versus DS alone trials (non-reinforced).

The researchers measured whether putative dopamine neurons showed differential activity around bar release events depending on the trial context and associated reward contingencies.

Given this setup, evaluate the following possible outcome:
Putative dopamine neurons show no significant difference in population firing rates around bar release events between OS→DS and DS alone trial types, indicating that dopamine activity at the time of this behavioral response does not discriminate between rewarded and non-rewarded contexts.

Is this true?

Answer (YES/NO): YES